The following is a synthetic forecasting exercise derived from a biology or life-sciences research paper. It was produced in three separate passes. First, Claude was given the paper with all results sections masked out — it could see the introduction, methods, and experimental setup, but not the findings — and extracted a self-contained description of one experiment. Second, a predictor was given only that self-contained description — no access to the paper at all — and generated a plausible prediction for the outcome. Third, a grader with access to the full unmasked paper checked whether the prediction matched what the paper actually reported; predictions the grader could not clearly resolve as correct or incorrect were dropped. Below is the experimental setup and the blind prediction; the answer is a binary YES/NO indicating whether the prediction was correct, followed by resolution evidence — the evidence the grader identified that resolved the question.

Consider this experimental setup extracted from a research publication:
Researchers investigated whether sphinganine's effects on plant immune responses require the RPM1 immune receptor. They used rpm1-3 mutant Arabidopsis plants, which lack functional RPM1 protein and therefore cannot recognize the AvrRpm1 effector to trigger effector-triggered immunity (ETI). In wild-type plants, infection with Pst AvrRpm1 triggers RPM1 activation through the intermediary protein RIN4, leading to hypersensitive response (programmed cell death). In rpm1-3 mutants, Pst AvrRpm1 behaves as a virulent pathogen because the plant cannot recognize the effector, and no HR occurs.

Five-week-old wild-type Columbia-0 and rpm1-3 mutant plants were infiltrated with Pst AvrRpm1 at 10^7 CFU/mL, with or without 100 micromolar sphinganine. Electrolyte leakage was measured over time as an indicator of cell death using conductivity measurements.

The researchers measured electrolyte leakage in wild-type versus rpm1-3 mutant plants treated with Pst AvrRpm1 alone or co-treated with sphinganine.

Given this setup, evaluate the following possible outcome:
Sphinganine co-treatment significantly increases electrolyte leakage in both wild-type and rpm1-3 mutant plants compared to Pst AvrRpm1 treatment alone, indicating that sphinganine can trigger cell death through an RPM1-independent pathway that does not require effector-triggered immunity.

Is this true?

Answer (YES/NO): NO